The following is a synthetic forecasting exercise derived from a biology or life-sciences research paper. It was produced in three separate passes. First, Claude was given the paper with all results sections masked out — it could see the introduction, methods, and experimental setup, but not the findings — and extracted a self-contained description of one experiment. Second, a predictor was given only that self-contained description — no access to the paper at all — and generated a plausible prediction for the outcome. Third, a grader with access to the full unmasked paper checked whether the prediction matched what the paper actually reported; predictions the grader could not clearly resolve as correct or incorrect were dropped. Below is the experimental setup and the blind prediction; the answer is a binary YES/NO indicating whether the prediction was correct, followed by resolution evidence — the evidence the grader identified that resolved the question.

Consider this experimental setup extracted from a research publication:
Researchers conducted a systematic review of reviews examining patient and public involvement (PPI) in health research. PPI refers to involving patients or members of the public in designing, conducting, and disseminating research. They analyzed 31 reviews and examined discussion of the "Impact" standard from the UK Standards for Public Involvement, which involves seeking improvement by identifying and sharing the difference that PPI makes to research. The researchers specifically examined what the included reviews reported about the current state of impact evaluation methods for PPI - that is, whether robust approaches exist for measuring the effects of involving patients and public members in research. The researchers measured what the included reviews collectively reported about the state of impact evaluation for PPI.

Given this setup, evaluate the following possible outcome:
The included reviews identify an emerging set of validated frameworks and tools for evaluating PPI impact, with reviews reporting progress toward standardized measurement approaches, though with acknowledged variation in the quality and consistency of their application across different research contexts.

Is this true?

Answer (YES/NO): NO